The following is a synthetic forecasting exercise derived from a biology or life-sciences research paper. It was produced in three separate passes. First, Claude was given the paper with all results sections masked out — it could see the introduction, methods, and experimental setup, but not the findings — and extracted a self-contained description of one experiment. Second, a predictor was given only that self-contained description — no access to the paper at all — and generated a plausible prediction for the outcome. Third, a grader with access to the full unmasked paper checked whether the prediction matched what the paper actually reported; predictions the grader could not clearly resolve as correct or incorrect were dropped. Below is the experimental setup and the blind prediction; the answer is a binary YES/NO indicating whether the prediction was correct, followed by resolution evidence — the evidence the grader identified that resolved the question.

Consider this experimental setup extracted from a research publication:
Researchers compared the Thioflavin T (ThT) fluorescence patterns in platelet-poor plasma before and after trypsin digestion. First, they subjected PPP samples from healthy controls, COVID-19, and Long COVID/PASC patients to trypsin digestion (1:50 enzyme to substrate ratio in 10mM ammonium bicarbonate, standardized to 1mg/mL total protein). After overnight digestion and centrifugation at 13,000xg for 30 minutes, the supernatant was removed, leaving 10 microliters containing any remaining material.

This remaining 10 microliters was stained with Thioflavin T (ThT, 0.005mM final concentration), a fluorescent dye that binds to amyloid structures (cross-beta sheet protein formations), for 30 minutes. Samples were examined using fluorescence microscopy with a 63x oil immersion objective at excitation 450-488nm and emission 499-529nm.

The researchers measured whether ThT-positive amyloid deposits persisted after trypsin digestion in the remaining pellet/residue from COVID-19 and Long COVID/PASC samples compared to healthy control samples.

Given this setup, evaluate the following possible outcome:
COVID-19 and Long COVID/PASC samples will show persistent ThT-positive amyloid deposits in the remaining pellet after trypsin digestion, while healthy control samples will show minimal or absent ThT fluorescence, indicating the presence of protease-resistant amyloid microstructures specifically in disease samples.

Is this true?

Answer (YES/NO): YES